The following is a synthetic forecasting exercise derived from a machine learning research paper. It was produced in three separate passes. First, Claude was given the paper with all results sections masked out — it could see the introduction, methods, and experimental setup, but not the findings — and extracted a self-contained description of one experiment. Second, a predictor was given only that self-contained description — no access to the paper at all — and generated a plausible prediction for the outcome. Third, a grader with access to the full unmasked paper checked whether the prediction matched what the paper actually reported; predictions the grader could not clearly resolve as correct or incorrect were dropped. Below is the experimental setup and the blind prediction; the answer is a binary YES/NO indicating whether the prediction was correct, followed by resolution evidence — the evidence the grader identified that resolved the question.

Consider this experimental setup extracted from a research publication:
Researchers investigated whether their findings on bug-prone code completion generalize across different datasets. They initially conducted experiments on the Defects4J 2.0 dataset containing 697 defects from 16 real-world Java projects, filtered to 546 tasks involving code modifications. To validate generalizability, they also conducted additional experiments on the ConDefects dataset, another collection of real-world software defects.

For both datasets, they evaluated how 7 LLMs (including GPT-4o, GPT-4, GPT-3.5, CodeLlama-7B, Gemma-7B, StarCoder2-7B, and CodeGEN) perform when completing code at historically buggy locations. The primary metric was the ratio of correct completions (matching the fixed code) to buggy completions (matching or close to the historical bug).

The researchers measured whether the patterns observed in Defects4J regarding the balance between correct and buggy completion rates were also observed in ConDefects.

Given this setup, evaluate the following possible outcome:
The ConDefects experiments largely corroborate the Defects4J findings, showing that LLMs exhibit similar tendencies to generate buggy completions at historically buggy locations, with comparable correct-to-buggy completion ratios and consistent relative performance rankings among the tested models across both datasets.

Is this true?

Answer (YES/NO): YES